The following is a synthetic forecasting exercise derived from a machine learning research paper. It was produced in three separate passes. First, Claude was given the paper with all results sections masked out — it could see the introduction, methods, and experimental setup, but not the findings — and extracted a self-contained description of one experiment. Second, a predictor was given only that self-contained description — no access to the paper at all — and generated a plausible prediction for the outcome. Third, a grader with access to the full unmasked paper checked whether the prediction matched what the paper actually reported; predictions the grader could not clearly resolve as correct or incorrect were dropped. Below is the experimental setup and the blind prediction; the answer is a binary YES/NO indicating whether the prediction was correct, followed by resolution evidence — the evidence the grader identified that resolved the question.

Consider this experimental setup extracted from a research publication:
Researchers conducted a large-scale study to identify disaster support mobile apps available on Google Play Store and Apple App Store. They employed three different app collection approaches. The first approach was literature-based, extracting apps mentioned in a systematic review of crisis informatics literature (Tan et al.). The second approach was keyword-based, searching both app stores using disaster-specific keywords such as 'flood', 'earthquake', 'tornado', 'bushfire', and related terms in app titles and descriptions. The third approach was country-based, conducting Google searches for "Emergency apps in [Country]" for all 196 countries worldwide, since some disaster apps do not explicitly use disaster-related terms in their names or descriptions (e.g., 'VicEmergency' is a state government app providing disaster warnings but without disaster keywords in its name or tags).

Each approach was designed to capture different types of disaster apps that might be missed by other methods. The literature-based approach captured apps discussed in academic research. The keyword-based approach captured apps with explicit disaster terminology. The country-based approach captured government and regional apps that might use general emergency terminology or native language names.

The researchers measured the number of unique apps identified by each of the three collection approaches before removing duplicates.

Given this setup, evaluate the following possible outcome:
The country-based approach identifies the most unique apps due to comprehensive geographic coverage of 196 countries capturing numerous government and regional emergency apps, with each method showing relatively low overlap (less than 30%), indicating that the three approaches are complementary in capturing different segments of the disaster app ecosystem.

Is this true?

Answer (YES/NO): NO